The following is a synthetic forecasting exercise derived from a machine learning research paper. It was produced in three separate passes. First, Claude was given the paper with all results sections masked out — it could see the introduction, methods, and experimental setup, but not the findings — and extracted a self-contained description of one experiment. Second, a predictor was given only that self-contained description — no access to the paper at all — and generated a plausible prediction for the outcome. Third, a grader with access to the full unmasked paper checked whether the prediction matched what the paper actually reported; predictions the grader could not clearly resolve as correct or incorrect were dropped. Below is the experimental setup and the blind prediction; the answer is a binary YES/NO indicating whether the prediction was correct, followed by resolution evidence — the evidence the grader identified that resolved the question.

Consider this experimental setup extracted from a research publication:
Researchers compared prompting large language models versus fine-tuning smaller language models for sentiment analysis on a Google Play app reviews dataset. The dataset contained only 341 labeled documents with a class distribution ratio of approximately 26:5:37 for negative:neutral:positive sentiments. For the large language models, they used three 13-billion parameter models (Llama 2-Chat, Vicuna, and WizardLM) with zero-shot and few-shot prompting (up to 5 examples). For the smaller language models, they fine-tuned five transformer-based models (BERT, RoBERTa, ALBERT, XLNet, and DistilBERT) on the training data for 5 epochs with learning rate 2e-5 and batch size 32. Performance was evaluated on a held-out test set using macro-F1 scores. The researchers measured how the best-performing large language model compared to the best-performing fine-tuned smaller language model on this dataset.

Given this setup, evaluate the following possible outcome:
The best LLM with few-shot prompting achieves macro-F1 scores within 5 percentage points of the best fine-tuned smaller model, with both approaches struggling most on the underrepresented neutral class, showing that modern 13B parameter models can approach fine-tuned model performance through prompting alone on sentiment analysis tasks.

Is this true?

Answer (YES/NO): NO